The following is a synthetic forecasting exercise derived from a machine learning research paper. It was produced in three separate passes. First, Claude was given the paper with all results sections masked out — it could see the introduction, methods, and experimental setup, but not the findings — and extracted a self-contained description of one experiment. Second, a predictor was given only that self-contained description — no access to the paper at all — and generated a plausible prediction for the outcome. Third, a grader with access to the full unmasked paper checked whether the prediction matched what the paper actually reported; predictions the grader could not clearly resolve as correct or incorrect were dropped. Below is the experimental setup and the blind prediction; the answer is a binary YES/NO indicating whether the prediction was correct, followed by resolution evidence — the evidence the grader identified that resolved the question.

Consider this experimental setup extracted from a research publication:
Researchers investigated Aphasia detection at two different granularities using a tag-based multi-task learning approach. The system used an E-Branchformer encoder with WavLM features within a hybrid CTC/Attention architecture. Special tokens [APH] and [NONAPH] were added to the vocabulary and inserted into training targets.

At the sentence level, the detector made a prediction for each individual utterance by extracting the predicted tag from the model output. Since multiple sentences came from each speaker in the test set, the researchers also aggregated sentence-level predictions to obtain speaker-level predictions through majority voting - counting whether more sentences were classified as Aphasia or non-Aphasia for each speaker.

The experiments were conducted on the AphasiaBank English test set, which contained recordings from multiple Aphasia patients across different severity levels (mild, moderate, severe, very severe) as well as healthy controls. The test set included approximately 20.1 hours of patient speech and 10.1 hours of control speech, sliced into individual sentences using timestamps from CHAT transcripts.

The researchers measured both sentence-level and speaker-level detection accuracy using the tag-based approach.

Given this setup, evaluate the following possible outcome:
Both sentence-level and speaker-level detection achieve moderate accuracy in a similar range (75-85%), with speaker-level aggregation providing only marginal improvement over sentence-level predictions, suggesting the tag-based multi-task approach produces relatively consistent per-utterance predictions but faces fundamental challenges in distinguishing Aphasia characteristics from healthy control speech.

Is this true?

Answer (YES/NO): NO